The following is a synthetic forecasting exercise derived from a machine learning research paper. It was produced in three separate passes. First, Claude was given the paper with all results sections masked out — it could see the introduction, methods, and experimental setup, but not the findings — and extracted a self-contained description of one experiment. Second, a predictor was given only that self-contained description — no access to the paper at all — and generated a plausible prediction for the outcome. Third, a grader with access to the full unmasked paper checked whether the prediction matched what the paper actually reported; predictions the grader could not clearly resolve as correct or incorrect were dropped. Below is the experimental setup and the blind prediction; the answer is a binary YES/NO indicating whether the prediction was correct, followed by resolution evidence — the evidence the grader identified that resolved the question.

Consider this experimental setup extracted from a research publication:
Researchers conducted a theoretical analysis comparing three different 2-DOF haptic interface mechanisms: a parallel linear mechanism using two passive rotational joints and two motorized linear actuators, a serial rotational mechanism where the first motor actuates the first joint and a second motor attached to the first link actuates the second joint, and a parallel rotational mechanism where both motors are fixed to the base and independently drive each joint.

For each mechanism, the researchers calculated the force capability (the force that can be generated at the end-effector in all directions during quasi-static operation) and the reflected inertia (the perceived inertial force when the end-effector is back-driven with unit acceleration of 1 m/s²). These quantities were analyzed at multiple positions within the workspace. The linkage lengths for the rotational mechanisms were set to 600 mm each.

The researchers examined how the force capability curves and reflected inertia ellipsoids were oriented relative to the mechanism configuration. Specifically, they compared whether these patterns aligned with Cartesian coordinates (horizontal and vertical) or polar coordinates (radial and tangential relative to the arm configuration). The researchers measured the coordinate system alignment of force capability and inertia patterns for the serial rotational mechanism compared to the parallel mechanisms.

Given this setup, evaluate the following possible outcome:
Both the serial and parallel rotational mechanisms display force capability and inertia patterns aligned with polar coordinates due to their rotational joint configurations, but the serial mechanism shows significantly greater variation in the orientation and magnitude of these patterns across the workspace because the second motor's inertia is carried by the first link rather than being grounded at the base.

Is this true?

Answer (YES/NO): NO